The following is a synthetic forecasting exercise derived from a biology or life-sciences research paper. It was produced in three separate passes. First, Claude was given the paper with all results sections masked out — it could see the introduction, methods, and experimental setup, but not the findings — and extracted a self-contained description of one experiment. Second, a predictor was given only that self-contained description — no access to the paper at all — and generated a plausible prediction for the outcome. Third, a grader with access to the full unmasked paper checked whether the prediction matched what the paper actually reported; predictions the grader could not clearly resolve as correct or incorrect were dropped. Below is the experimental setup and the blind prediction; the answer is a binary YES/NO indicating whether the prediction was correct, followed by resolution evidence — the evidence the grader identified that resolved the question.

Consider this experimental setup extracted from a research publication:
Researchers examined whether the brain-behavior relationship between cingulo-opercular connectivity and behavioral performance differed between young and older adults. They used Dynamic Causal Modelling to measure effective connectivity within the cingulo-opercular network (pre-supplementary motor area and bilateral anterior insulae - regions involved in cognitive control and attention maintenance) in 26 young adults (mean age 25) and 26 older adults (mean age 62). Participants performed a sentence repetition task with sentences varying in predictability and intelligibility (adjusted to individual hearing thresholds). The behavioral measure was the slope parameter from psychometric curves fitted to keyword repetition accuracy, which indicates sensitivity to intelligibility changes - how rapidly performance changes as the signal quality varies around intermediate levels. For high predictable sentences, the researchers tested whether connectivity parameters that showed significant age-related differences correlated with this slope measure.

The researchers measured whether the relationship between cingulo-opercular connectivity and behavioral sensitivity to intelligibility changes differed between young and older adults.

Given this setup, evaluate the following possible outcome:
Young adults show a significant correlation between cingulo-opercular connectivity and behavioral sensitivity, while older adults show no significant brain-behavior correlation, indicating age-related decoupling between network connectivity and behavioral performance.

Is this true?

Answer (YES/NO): NO